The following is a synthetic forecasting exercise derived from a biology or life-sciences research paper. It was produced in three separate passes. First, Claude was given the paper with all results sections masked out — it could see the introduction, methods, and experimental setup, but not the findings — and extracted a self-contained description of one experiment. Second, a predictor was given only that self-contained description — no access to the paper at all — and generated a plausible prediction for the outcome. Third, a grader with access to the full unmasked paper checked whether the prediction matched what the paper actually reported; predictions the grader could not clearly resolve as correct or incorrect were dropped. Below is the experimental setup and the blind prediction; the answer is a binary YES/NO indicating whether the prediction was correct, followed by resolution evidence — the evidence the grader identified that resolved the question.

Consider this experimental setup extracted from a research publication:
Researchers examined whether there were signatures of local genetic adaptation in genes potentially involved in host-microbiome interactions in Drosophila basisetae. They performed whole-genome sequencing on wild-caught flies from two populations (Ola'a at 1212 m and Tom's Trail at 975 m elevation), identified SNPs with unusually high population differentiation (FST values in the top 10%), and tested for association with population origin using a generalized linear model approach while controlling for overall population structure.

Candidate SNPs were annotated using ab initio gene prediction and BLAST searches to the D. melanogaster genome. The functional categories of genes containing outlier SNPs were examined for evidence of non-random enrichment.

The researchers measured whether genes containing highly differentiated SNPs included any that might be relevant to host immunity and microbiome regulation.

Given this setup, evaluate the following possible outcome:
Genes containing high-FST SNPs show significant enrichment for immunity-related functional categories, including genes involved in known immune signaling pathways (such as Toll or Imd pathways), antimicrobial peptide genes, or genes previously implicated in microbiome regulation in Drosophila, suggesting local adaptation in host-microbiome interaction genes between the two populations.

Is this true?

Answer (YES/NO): NO